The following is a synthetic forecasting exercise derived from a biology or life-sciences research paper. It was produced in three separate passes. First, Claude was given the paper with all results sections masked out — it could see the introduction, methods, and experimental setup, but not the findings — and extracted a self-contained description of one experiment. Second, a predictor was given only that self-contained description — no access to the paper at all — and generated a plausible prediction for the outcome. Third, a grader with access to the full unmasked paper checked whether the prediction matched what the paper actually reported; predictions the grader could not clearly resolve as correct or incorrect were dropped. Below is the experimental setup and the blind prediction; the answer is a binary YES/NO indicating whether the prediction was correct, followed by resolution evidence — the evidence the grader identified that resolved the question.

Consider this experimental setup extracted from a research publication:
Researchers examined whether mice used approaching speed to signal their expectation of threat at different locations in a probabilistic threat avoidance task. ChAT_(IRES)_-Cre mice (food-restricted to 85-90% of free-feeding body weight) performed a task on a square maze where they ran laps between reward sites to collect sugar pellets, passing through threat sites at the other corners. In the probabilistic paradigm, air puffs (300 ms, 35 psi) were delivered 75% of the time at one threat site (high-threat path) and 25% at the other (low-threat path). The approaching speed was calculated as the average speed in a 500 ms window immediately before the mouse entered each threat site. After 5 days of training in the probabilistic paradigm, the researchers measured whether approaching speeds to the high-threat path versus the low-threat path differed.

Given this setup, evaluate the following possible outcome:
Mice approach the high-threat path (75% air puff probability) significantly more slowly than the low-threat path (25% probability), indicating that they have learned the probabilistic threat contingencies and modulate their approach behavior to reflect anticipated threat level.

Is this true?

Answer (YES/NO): YES